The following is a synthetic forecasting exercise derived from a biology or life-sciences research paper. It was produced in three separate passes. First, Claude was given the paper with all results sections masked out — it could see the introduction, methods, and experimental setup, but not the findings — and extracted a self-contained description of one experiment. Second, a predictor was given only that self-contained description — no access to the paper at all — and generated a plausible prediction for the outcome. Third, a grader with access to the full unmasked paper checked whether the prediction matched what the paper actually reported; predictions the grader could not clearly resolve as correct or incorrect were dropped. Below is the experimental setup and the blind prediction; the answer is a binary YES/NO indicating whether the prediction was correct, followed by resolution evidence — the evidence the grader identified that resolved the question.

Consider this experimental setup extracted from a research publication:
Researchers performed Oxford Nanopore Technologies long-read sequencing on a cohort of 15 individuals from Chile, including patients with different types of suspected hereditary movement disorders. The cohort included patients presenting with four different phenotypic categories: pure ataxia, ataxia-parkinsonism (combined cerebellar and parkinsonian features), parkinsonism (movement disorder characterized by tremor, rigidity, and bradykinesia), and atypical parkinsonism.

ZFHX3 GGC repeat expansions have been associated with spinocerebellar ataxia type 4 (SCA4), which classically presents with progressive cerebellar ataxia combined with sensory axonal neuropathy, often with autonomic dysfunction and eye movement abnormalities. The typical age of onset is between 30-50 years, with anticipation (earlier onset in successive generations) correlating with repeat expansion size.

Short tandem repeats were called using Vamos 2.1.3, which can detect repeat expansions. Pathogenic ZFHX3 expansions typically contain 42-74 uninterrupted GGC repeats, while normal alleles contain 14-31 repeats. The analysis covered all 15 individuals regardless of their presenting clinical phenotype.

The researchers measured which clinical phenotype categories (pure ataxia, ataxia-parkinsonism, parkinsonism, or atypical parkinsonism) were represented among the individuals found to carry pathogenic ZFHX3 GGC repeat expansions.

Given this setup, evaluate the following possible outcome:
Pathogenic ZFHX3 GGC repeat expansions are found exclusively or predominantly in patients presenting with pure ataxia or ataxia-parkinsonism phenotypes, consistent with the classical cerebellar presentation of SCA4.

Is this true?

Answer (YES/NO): YES